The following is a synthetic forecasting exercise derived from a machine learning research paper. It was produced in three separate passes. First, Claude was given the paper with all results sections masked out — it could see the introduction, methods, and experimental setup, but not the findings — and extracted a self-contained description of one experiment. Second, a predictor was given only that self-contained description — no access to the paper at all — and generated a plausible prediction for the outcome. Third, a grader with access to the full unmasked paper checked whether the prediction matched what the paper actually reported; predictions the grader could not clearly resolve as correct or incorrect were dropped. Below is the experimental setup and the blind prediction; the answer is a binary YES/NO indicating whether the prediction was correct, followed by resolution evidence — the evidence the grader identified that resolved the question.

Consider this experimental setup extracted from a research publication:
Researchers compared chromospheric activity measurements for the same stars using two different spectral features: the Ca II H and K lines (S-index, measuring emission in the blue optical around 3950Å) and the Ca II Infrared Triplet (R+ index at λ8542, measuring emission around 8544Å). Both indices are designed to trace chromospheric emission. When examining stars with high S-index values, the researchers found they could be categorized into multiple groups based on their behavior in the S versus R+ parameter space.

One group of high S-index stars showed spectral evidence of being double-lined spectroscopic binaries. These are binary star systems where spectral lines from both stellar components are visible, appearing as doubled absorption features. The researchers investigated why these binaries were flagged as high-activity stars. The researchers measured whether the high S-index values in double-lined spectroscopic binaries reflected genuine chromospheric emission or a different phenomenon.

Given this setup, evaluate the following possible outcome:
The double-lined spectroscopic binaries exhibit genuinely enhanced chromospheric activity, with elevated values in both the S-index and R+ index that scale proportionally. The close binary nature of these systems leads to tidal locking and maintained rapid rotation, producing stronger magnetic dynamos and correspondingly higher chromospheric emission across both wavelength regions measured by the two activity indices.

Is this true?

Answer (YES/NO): NO